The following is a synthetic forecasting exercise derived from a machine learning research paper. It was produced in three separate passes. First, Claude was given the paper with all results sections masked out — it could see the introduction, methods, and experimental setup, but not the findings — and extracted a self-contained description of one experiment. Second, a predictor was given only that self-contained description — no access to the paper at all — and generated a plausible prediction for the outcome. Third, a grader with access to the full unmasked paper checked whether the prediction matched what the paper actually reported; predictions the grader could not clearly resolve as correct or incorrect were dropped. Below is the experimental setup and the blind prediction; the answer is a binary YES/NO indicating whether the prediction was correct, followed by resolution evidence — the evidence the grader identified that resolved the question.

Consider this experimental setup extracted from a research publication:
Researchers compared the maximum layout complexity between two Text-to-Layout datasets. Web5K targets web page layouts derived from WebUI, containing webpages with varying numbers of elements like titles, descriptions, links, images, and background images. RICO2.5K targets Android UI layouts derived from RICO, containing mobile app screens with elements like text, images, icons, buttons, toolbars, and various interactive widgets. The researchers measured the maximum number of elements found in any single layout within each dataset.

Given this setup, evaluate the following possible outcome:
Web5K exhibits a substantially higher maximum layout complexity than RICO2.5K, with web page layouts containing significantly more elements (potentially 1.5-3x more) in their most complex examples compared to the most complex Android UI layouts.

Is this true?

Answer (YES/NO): NO